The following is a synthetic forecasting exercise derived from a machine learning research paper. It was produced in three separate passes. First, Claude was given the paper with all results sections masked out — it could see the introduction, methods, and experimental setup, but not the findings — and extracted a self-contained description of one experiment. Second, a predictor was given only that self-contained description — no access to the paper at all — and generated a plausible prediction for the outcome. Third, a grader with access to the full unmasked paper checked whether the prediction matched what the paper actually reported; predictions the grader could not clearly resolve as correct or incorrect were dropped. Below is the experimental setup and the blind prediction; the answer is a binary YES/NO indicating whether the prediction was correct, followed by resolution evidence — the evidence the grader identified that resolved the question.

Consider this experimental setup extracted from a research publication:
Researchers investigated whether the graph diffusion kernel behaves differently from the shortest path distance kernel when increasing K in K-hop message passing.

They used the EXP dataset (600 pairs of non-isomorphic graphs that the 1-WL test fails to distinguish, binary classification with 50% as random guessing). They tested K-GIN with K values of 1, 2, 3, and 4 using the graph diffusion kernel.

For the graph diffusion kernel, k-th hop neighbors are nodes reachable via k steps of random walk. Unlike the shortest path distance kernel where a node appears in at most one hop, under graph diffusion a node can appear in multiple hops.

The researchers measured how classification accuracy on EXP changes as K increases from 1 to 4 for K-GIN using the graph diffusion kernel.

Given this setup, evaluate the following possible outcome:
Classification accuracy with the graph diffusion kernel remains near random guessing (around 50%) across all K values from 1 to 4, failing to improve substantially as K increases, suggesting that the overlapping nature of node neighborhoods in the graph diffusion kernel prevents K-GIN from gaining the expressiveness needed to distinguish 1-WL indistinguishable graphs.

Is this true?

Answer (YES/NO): NO